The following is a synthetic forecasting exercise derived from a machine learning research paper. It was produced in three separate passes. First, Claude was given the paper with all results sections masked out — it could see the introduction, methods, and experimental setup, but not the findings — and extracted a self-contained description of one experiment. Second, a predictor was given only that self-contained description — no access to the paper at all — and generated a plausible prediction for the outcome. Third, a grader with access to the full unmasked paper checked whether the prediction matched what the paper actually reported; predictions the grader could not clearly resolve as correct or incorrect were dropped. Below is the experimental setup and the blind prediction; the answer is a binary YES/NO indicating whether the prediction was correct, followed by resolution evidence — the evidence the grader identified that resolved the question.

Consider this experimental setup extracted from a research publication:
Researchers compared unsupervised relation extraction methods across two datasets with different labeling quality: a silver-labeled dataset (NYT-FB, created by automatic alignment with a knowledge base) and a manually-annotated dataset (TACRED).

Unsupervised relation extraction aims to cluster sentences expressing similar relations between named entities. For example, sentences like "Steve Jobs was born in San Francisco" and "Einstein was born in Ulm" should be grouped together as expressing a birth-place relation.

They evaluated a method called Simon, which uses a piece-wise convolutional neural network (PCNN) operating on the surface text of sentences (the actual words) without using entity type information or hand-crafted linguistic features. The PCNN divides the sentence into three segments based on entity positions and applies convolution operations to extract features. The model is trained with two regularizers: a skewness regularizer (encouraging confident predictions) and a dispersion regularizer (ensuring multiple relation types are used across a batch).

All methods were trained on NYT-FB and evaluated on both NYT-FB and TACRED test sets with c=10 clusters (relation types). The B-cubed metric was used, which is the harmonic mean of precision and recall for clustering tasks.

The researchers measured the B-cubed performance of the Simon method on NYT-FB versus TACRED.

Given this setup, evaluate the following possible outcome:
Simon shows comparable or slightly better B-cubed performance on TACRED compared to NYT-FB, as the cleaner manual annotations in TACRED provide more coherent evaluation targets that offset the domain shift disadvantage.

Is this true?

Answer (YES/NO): NO